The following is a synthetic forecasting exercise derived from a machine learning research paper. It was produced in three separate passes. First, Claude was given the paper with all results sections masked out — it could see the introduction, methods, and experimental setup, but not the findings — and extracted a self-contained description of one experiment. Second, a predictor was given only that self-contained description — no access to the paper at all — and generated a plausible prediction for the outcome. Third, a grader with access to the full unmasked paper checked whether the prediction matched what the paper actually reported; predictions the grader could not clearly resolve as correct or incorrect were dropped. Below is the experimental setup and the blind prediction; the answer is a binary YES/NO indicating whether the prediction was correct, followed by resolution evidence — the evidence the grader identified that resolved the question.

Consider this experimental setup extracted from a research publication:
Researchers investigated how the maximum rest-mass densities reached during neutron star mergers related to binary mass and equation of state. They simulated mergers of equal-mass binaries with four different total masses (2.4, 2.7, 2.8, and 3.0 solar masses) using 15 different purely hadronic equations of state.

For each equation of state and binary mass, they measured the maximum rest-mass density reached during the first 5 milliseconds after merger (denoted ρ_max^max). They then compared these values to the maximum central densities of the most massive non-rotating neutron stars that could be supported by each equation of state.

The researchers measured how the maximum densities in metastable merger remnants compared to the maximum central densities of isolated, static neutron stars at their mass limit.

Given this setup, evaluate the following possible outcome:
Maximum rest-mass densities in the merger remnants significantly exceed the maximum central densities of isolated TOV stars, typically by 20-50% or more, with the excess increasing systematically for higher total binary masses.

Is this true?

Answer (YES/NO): NO